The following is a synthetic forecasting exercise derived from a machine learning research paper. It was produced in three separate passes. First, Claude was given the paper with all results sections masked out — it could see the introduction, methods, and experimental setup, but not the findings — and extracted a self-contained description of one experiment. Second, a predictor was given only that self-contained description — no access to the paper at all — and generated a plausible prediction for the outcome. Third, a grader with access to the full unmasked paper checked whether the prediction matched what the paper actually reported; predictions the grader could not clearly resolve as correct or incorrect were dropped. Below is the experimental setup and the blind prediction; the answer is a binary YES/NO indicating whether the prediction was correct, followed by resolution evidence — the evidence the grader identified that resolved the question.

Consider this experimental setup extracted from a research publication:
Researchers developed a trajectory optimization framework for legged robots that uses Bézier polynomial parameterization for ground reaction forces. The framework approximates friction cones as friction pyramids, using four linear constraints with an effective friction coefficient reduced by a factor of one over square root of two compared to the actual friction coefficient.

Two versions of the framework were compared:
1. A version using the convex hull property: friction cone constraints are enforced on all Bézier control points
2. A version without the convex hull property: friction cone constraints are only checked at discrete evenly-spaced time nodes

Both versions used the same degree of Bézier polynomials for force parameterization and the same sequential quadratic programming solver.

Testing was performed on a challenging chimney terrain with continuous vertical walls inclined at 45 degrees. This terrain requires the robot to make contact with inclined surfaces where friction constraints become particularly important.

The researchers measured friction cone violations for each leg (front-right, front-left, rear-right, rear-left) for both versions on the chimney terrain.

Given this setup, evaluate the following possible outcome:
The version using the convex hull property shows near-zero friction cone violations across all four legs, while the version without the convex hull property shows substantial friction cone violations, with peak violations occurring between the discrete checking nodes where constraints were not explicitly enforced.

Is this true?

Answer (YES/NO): NO